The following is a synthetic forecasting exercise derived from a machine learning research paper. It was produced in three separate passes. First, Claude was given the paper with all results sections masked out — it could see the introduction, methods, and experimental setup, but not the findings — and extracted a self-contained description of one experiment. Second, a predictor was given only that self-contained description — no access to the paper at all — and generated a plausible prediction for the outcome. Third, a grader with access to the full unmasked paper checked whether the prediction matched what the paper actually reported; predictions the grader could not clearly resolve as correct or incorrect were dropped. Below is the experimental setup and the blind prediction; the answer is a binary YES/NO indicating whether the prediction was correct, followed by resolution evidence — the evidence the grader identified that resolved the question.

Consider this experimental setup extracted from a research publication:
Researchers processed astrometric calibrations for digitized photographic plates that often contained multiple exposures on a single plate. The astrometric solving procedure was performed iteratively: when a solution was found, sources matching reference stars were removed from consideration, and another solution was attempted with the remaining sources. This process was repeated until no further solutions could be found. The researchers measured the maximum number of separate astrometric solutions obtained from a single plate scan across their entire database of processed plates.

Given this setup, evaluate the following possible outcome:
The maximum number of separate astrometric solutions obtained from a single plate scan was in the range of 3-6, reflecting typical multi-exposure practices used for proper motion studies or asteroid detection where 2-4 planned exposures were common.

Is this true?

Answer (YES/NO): NO